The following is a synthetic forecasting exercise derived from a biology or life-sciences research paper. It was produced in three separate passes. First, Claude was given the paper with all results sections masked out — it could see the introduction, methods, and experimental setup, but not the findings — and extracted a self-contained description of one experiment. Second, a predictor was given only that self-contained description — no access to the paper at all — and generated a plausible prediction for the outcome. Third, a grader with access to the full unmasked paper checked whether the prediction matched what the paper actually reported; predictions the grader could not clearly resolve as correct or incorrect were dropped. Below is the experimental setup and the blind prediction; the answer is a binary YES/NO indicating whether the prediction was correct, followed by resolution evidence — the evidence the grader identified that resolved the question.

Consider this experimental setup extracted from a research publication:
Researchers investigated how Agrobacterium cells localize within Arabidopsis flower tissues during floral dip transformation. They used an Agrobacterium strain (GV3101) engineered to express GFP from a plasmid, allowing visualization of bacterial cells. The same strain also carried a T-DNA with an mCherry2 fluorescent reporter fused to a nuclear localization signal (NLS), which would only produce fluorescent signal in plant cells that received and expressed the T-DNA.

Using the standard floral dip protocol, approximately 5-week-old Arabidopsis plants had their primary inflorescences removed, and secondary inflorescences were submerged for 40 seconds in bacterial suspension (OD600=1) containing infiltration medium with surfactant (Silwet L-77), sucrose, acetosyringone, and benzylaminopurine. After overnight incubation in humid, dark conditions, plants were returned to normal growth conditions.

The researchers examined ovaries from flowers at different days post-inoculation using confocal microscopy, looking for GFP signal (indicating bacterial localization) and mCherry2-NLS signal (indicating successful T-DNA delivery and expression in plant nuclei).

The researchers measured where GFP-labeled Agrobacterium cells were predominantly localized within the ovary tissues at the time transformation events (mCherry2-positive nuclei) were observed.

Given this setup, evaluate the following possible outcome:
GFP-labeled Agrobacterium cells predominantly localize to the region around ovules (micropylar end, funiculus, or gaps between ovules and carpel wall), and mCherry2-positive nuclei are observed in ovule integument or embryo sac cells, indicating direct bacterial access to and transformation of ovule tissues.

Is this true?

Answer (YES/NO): YES